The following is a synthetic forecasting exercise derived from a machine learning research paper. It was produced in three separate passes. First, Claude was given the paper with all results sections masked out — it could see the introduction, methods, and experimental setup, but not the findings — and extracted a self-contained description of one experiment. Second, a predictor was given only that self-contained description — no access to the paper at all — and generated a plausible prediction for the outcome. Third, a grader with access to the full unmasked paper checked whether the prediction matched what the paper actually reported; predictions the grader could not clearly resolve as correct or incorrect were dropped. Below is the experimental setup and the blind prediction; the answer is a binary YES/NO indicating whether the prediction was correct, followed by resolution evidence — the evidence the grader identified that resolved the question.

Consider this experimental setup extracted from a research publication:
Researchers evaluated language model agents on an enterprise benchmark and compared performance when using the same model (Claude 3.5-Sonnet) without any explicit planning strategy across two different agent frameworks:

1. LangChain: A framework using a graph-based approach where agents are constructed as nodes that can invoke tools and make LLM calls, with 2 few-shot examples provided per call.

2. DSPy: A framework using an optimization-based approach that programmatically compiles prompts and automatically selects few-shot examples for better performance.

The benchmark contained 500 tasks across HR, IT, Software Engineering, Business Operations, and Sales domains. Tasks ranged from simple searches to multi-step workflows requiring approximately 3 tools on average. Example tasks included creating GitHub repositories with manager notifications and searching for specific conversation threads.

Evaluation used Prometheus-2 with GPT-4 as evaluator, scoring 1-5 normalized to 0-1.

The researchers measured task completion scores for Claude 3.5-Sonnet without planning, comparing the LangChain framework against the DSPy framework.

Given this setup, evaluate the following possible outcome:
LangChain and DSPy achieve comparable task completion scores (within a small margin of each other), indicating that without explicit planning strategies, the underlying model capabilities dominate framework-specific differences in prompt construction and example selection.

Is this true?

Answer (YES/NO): NO